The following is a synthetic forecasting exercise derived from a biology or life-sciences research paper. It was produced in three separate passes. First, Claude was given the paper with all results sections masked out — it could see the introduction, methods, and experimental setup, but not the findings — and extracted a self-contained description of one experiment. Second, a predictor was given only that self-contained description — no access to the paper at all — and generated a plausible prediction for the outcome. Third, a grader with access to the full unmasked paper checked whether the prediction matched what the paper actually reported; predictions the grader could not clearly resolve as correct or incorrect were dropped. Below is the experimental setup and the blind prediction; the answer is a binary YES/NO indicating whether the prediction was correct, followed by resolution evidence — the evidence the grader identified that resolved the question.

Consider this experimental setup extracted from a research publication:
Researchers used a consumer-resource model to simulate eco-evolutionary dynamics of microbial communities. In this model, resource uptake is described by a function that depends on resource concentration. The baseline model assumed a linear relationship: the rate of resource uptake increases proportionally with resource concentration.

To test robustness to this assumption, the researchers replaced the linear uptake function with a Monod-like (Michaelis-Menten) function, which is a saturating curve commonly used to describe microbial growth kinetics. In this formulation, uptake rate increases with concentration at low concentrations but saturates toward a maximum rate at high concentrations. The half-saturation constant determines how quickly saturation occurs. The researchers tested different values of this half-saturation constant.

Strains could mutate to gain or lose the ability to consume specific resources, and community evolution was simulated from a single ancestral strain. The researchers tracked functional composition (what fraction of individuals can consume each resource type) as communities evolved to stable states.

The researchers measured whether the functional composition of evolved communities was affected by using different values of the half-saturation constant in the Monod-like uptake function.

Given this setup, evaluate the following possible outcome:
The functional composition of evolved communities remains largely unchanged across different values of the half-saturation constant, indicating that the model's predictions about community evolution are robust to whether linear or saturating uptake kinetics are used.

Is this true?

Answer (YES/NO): YES